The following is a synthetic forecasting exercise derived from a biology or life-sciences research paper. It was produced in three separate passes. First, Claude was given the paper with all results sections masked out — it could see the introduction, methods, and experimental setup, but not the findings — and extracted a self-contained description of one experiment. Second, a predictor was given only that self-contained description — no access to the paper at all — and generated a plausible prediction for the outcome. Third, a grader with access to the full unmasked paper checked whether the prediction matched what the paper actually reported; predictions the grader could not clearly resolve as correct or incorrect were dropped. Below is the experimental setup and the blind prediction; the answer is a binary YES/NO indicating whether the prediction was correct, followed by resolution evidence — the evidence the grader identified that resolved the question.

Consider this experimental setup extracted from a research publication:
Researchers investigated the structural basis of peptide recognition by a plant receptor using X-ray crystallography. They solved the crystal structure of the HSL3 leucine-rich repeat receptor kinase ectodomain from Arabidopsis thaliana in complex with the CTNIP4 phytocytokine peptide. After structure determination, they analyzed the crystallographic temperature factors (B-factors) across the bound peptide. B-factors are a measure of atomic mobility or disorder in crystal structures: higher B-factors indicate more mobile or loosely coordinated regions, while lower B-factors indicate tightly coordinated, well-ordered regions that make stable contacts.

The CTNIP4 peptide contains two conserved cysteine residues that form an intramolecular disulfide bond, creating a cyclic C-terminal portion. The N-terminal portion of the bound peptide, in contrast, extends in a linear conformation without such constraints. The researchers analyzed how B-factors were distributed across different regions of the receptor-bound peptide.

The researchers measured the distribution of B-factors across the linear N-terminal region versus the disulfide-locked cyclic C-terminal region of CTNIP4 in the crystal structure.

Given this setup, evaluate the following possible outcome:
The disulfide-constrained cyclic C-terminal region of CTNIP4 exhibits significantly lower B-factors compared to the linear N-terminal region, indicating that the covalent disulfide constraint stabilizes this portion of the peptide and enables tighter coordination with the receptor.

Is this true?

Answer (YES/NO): NO